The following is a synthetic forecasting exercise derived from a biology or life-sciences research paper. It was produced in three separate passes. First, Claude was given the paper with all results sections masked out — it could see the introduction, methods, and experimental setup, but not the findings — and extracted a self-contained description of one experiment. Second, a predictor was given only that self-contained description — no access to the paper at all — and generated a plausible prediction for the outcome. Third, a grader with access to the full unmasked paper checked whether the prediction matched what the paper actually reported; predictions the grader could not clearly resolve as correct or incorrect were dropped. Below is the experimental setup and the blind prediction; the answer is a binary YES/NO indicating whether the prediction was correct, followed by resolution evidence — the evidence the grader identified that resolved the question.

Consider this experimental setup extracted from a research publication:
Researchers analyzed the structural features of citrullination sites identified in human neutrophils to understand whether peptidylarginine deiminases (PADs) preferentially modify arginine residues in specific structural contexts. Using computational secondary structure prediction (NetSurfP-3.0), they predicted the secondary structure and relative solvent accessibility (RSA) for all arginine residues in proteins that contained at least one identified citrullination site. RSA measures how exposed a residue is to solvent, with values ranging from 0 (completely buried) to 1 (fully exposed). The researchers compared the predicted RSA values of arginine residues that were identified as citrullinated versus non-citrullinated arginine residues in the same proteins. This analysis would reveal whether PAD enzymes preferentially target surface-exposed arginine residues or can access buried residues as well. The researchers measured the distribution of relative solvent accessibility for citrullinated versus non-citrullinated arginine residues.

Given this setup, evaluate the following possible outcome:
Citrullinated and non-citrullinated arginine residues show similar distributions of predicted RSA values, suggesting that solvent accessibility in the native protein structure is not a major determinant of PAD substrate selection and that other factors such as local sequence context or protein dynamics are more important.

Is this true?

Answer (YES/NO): NO